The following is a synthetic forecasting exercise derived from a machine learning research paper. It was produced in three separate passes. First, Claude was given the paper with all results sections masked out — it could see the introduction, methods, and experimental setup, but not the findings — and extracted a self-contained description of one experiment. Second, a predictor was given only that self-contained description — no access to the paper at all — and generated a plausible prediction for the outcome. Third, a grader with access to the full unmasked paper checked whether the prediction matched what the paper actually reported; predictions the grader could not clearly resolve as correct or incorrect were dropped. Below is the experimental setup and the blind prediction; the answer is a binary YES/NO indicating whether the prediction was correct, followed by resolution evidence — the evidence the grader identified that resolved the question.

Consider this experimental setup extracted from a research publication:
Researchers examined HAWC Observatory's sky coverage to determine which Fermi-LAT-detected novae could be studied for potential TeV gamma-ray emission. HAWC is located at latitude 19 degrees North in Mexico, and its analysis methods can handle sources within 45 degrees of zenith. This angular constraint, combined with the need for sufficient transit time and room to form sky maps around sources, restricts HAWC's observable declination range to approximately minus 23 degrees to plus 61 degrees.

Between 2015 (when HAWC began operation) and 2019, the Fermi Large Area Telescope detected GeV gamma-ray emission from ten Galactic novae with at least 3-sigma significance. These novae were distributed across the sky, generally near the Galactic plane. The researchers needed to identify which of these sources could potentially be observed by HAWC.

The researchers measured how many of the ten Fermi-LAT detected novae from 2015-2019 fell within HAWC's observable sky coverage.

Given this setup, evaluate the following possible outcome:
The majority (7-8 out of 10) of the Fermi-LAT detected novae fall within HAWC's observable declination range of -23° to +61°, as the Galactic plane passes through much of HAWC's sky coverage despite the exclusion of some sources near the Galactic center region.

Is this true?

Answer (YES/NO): NO